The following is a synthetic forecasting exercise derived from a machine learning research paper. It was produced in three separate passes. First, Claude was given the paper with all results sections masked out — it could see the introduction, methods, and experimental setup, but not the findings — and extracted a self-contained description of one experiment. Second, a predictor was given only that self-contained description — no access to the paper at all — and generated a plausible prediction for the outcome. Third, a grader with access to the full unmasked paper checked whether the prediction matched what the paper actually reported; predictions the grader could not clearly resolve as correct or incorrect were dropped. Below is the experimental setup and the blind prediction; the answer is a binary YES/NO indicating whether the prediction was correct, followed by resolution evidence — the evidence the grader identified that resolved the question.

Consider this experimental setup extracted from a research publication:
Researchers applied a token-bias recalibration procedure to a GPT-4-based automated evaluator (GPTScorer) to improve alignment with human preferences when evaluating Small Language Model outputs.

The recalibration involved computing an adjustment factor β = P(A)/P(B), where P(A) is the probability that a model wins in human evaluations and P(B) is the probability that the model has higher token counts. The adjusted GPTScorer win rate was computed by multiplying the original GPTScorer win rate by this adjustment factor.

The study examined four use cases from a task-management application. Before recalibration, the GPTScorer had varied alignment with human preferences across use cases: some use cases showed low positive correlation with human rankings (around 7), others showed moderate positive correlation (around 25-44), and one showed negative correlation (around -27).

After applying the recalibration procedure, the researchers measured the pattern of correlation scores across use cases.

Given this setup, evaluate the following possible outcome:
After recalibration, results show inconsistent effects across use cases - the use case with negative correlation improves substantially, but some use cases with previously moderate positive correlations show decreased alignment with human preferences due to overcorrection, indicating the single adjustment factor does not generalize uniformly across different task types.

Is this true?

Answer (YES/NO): NO